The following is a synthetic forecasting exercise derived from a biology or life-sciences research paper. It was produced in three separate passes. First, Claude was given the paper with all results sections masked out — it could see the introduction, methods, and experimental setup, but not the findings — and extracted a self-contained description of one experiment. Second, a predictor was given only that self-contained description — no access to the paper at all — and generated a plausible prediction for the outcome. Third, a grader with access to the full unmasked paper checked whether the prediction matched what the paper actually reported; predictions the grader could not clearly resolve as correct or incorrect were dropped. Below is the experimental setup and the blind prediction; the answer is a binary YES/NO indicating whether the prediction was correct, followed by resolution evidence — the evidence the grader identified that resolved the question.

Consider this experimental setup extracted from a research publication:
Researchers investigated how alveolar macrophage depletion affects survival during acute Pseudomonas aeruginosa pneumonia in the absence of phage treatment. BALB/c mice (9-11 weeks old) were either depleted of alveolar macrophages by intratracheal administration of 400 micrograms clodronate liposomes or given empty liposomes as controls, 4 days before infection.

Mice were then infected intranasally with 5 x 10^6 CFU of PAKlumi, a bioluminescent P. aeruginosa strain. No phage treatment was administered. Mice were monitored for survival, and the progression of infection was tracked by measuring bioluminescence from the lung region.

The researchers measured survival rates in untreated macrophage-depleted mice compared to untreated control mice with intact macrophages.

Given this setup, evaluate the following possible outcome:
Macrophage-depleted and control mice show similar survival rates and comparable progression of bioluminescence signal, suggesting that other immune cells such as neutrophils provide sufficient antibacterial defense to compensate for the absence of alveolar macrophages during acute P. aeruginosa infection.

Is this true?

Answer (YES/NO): NO